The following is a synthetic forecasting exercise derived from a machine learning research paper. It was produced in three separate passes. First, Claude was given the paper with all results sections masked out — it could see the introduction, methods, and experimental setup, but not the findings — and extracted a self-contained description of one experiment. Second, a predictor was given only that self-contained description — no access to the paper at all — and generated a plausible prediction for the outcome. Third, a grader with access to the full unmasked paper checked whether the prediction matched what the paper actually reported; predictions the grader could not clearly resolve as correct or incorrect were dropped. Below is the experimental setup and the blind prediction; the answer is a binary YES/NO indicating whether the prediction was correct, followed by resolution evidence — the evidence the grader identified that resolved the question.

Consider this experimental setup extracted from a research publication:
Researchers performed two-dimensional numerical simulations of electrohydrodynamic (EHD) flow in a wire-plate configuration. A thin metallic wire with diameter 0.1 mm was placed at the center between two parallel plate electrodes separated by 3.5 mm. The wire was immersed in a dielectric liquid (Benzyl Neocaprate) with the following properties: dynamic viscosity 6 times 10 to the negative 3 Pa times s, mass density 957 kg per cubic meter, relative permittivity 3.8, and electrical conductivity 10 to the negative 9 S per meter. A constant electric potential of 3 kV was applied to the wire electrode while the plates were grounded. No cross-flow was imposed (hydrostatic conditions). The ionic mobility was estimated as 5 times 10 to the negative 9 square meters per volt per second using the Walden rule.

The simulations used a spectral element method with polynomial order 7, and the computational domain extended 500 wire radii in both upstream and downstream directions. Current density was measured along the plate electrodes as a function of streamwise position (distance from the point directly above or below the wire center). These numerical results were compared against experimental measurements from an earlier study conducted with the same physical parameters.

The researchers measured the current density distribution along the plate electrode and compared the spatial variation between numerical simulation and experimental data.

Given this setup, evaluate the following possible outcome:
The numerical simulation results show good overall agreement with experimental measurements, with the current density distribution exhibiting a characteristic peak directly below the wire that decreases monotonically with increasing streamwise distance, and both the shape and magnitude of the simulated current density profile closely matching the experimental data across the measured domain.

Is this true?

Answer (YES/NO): NO